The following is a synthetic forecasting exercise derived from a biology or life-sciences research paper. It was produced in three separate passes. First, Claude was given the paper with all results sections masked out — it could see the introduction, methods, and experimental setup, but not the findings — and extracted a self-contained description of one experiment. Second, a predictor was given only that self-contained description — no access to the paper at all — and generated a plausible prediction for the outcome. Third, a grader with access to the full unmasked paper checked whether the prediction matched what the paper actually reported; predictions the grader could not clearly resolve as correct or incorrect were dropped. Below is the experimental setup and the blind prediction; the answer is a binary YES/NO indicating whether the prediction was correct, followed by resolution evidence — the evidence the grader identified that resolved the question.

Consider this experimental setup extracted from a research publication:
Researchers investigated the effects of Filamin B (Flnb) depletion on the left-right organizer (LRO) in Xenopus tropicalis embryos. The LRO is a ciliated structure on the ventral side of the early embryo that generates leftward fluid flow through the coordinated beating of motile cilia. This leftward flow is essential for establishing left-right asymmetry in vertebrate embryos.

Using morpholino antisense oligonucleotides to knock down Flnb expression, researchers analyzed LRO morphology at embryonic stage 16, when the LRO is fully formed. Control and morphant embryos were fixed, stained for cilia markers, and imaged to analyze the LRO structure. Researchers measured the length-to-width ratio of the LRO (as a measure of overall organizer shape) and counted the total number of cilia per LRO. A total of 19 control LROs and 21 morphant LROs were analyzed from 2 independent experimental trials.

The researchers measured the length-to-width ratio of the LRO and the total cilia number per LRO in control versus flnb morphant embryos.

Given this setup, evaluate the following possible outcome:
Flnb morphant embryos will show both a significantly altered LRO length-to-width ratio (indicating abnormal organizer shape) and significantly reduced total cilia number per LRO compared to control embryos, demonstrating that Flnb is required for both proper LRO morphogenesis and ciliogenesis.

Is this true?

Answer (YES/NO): YES